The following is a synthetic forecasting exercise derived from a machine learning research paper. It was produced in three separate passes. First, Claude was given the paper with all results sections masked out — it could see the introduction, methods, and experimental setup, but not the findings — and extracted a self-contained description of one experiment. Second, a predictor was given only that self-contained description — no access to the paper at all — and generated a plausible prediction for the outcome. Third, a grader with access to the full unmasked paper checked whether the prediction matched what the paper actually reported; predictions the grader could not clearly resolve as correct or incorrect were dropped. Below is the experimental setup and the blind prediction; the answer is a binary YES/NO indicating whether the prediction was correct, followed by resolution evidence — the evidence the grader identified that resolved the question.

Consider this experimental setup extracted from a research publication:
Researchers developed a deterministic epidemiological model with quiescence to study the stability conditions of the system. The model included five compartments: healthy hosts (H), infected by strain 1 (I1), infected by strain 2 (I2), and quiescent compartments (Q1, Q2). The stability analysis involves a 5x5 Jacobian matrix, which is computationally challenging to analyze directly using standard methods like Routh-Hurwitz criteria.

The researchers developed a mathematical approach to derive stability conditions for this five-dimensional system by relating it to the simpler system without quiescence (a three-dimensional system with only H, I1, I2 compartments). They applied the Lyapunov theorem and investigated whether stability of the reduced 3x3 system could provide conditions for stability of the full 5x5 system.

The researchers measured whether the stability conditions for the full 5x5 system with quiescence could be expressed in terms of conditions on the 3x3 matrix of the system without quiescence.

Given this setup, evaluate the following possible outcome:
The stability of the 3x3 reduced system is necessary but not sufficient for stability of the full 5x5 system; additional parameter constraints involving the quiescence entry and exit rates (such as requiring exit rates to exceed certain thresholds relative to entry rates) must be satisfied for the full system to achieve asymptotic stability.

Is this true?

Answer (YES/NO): NO